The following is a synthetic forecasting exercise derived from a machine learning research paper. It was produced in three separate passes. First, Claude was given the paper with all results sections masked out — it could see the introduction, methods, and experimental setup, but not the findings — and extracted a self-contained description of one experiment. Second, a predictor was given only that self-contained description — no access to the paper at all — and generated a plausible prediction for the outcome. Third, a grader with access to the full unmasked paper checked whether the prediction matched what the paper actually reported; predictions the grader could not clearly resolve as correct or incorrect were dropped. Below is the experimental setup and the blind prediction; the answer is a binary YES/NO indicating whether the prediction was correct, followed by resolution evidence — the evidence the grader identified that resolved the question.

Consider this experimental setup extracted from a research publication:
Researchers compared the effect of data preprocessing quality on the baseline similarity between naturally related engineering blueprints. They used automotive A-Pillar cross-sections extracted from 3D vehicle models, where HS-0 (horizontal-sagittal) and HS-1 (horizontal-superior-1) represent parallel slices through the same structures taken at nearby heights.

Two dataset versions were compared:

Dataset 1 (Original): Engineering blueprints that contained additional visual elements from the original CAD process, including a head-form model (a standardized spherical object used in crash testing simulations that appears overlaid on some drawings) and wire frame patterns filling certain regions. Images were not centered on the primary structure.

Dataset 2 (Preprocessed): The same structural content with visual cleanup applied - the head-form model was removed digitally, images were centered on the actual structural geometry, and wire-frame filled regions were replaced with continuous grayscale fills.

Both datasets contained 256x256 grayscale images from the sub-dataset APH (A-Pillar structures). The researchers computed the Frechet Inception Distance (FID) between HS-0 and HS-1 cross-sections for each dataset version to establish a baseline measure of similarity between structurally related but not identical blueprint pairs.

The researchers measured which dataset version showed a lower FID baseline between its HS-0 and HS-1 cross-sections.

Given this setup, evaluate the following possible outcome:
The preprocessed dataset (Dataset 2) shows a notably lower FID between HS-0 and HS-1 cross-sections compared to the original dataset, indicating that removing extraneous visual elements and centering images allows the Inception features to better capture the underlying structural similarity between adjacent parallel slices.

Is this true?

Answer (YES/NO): YES